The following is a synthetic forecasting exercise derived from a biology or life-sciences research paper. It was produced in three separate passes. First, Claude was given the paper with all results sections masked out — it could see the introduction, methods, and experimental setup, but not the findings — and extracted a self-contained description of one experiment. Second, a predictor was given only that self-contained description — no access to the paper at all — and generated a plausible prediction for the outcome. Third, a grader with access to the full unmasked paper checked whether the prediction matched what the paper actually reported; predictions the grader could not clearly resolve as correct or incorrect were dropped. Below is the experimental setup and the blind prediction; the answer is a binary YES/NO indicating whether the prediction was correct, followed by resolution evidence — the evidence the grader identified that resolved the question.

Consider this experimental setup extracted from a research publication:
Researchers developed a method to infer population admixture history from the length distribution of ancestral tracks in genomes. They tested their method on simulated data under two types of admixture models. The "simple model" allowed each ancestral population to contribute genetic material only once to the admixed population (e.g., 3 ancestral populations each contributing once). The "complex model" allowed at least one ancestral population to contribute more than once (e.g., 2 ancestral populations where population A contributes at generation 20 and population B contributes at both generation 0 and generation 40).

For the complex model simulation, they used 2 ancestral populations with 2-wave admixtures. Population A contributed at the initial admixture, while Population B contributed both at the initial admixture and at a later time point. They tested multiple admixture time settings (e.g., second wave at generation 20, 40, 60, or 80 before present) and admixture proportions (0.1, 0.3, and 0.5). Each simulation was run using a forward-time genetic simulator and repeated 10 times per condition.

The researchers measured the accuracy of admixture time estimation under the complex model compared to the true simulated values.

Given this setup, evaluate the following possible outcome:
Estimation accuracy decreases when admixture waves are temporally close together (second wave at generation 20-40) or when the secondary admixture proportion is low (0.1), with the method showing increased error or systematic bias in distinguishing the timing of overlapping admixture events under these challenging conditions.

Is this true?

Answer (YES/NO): NO